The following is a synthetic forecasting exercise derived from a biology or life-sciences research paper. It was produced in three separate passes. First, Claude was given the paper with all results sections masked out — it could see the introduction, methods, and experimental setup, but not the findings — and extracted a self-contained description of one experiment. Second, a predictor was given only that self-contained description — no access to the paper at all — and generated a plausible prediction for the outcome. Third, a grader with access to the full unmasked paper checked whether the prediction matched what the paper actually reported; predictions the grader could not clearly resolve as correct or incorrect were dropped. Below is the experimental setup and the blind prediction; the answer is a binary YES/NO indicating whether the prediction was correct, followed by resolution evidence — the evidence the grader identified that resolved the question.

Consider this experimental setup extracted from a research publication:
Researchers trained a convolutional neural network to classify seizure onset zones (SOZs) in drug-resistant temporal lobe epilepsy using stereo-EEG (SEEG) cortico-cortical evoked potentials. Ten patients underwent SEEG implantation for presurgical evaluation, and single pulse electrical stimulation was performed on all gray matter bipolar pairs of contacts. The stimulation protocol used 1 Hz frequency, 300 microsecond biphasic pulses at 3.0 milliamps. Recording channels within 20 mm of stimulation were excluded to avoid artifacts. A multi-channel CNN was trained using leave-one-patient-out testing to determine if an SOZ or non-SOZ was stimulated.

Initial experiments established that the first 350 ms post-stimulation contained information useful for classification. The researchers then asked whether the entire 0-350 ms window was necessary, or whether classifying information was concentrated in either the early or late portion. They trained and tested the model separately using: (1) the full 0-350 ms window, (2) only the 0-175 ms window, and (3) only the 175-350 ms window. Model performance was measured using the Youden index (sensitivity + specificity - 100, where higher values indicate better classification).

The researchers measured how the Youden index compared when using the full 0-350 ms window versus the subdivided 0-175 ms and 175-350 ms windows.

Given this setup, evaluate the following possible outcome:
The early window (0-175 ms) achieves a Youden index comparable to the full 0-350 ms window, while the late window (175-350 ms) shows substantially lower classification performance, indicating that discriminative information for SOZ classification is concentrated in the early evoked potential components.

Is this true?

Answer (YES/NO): NO